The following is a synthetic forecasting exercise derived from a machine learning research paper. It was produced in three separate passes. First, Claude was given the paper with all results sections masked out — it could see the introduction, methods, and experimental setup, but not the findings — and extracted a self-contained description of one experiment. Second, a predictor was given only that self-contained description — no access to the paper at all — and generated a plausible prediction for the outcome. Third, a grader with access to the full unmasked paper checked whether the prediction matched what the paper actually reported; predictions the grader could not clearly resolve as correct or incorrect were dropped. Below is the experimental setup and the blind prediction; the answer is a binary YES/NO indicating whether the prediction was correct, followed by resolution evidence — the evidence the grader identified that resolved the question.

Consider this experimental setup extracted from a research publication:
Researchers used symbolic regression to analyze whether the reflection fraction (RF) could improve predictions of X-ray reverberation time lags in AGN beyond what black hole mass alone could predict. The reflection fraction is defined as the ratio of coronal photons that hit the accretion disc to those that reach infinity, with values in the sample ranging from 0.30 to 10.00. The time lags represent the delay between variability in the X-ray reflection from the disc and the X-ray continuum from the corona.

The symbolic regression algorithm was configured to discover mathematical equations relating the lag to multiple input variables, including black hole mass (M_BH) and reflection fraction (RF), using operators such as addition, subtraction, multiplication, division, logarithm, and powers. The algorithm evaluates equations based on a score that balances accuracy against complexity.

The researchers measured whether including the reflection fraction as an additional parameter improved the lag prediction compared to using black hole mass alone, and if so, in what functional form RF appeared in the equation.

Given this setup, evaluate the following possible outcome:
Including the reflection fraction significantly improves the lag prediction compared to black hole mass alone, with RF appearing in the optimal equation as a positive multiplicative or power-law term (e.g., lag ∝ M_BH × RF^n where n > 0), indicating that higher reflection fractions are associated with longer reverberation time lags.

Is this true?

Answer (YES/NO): NO